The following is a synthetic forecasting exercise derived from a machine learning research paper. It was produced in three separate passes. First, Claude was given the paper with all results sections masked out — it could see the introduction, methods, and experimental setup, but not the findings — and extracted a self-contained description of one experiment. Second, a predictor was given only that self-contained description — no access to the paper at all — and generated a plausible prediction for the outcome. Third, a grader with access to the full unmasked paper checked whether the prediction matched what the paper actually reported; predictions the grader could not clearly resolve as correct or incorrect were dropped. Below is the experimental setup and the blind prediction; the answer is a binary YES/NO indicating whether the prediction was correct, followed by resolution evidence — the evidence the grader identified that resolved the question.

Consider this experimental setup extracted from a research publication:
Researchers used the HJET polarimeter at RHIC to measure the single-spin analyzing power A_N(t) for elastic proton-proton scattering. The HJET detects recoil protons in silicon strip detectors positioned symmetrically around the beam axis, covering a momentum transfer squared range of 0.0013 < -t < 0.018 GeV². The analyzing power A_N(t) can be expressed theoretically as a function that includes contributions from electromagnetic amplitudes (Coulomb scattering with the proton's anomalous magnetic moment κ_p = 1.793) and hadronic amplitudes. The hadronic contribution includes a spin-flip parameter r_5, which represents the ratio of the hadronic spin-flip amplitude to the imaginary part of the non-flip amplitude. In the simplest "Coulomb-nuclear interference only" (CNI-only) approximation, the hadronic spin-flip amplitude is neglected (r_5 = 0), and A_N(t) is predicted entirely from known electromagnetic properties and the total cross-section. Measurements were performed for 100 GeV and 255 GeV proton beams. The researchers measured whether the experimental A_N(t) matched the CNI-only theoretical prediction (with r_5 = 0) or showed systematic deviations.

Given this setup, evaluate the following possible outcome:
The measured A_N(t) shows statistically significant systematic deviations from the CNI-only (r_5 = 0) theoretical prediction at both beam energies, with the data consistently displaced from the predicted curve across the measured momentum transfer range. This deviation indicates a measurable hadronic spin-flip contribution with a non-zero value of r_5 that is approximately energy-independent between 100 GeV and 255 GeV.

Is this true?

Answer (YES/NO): NO